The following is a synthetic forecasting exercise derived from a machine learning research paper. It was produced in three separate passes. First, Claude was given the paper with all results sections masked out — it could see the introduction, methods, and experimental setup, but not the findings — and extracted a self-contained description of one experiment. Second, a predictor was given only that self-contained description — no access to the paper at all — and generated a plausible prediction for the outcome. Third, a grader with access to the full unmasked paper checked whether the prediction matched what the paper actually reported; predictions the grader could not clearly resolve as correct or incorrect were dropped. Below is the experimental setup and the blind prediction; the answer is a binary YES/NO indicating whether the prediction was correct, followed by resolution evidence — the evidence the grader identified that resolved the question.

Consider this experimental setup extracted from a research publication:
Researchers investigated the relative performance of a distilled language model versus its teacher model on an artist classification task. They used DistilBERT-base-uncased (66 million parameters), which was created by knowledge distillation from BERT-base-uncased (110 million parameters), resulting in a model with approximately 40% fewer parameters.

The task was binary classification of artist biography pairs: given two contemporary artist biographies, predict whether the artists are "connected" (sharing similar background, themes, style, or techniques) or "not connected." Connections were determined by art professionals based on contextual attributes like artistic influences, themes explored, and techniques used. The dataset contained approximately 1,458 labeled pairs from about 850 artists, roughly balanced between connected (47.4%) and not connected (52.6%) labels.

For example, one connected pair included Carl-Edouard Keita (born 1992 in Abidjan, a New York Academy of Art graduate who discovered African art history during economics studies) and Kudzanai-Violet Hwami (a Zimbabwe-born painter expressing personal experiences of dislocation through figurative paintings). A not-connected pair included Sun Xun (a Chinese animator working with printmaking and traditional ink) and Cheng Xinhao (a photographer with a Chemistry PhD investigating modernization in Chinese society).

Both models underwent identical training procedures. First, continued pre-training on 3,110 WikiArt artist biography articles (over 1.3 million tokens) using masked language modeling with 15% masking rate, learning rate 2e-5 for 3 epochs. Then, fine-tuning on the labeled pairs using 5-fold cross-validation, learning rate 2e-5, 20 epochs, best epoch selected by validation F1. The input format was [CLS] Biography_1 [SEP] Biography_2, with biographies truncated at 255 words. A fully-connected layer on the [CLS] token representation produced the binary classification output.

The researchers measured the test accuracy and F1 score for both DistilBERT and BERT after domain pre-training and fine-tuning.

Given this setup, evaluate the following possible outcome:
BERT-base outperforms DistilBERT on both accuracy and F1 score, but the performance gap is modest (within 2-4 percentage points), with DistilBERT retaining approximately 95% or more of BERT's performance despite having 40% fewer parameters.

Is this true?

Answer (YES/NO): NO